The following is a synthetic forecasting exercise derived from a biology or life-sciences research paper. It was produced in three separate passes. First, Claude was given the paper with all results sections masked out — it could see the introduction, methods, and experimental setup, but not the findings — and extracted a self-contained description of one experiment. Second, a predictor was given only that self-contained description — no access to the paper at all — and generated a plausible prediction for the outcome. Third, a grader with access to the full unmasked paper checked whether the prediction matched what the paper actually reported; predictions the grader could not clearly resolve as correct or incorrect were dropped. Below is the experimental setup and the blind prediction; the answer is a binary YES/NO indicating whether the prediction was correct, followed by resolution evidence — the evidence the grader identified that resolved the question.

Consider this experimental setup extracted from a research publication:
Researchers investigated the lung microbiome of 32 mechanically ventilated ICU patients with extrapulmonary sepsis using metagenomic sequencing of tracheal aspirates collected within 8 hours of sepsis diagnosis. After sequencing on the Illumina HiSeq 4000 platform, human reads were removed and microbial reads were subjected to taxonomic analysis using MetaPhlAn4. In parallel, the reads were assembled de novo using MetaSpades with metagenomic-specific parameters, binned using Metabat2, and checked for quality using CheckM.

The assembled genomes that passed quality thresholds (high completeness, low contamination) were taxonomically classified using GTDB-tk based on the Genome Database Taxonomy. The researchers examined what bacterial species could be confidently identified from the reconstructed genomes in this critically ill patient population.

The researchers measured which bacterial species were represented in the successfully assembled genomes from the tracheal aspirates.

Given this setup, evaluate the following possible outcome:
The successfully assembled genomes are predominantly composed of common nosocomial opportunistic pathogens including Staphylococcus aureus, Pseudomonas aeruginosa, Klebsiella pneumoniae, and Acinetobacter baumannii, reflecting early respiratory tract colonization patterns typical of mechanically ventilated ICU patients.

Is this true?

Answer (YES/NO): YES